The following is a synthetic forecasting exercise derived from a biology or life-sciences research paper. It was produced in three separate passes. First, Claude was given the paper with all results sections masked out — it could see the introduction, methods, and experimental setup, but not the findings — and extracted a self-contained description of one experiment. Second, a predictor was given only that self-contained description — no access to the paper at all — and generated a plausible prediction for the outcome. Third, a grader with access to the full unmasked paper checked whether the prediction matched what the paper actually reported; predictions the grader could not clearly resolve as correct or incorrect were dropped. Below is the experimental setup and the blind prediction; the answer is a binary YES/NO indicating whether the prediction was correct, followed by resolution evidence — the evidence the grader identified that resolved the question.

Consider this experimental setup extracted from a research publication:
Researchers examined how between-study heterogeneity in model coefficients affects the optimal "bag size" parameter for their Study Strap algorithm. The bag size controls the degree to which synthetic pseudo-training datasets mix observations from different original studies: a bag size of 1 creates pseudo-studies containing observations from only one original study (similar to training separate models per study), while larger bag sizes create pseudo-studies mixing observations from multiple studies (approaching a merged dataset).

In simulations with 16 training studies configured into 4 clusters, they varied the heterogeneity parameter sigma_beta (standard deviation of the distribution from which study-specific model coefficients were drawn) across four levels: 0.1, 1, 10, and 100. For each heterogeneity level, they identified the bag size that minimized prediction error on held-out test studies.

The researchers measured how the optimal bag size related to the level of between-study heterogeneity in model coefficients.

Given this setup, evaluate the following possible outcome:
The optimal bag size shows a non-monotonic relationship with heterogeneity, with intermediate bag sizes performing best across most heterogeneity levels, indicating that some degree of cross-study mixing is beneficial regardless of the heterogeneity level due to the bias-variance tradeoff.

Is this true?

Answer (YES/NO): NO